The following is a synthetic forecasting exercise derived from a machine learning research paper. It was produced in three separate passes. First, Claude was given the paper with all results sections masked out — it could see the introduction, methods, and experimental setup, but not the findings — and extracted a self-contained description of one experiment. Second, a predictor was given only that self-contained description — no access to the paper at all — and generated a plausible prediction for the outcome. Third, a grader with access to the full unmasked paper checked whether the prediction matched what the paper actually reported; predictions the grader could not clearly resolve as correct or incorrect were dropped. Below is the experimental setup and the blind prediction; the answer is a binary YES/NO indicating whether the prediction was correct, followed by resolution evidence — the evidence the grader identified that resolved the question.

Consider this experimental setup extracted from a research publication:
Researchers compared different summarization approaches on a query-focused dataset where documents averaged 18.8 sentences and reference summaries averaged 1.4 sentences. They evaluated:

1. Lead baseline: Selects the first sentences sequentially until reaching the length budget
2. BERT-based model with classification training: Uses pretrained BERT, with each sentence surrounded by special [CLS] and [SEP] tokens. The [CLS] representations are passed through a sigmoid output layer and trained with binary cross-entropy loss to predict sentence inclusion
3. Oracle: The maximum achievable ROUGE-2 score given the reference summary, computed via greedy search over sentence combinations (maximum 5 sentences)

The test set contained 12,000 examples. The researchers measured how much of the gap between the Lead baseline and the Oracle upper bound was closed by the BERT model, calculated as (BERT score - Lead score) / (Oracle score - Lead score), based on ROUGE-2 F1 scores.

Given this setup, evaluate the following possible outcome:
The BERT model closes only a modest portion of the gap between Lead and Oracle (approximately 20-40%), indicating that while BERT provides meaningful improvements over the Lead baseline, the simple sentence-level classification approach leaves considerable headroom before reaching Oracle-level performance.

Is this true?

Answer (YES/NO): YES